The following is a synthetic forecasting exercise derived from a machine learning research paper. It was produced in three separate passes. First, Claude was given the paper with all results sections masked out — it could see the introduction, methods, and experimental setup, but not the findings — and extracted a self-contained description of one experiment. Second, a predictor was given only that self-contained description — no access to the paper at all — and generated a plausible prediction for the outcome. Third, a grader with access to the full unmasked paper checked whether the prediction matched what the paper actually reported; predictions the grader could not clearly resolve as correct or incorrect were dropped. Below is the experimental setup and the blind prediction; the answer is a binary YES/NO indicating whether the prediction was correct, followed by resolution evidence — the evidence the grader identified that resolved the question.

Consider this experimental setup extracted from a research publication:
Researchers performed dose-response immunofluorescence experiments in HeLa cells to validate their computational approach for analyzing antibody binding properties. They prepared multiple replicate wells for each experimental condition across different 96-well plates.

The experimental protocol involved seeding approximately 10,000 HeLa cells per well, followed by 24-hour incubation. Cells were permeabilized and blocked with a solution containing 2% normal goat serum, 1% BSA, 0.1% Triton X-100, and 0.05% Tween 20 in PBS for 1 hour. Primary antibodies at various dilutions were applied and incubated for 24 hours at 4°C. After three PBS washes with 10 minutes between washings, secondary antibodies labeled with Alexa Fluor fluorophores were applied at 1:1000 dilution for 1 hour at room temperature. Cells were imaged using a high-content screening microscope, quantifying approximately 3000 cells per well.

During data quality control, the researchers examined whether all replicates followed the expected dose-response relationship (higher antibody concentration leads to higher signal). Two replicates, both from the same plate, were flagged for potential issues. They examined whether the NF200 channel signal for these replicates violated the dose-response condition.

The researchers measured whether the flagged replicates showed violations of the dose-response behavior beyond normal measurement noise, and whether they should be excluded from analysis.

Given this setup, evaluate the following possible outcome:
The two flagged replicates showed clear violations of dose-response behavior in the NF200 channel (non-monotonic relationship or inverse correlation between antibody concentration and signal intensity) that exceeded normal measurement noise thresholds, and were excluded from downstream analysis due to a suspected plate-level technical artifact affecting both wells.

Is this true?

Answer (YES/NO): YES